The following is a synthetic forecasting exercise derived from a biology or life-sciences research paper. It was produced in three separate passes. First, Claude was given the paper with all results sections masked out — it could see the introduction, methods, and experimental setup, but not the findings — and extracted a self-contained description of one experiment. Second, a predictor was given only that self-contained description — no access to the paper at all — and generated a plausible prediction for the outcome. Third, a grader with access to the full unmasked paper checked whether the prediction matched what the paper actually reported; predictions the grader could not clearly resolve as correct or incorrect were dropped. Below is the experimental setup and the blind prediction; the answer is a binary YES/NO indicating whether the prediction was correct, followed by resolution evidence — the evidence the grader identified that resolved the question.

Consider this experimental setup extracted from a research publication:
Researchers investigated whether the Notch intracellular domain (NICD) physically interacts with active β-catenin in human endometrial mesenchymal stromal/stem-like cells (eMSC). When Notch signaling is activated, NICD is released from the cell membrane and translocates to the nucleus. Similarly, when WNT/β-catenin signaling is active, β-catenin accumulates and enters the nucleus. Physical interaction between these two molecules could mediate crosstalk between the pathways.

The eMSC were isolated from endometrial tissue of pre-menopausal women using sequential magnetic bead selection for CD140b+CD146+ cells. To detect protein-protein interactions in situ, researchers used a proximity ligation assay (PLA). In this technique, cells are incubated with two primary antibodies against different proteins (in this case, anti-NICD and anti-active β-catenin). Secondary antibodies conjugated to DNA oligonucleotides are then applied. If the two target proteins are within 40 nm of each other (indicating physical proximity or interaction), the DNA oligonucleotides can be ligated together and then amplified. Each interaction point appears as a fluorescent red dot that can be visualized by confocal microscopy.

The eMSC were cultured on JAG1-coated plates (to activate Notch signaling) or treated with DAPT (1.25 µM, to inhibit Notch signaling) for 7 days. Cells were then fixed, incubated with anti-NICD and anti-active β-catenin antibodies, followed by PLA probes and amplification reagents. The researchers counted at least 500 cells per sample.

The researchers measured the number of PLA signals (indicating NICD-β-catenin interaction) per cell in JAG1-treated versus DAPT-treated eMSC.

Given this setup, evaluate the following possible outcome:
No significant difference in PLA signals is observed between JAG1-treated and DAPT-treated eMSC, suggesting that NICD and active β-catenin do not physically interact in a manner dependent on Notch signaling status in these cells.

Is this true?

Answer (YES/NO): NO